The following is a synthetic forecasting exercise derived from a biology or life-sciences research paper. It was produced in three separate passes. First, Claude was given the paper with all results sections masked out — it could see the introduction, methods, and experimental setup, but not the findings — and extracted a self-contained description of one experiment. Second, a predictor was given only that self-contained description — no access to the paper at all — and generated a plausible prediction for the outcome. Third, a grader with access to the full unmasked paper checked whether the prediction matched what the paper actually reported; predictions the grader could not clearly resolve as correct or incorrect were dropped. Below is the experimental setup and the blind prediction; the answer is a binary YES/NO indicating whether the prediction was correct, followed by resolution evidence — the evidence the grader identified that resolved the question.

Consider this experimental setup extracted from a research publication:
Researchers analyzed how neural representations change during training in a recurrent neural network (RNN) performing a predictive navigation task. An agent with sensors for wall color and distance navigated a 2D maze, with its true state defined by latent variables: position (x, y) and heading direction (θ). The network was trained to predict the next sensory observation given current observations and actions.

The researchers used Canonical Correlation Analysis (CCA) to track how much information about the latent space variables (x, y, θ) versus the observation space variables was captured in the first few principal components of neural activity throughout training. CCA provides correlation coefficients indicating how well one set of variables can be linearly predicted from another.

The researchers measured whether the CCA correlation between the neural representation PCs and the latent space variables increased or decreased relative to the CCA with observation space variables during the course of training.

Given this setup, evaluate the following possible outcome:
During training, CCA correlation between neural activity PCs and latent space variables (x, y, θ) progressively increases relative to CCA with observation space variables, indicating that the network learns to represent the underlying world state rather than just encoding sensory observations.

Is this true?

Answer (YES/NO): YES